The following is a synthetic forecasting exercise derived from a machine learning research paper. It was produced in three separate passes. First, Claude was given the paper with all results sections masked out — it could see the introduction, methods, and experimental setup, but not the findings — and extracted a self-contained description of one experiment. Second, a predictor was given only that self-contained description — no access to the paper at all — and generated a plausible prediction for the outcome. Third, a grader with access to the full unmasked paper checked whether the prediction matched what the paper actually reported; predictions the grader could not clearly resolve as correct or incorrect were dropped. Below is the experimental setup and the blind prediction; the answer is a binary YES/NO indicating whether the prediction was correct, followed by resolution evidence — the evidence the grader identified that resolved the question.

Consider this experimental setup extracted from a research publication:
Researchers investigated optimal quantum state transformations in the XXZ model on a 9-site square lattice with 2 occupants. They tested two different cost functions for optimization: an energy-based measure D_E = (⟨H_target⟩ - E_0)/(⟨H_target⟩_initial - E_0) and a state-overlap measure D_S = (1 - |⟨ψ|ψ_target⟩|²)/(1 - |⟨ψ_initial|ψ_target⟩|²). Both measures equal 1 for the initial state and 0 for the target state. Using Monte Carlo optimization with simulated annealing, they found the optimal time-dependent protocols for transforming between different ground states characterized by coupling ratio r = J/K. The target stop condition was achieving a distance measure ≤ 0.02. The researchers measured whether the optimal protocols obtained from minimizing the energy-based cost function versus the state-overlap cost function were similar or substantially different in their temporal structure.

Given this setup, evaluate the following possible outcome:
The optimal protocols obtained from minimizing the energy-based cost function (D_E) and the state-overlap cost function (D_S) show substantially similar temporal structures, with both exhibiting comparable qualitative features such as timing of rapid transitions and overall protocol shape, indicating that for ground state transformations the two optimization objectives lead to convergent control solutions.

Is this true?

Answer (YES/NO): YES